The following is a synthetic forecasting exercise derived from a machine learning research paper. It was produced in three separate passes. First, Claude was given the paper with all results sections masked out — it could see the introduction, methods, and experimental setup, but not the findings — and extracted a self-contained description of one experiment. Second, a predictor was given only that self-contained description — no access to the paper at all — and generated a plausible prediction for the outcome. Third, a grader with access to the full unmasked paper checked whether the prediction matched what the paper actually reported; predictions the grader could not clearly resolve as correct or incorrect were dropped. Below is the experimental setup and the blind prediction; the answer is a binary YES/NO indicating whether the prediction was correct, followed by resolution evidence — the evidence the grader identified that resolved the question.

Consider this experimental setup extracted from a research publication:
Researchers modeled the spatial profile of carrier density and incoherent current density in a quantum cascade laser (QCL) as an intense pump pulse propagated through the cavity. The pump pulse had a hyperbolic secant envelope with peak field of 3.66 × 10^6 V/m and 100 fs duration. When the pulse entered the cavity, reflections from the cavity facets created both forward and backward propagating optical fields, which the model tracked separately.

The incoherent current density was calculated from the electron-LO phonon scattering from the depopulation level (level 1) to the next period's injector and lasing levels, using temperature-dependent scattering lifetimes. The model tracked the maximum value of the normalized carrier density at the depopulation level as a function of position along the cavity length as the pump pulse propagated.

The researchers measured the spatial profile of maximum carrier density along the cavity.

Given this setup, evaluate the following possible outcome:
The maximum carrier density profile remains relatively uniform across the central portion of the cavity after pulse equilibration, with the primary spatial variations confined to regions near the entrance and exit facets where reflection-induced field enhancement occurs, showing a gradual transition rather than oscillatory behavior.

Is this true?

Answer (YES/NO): NO